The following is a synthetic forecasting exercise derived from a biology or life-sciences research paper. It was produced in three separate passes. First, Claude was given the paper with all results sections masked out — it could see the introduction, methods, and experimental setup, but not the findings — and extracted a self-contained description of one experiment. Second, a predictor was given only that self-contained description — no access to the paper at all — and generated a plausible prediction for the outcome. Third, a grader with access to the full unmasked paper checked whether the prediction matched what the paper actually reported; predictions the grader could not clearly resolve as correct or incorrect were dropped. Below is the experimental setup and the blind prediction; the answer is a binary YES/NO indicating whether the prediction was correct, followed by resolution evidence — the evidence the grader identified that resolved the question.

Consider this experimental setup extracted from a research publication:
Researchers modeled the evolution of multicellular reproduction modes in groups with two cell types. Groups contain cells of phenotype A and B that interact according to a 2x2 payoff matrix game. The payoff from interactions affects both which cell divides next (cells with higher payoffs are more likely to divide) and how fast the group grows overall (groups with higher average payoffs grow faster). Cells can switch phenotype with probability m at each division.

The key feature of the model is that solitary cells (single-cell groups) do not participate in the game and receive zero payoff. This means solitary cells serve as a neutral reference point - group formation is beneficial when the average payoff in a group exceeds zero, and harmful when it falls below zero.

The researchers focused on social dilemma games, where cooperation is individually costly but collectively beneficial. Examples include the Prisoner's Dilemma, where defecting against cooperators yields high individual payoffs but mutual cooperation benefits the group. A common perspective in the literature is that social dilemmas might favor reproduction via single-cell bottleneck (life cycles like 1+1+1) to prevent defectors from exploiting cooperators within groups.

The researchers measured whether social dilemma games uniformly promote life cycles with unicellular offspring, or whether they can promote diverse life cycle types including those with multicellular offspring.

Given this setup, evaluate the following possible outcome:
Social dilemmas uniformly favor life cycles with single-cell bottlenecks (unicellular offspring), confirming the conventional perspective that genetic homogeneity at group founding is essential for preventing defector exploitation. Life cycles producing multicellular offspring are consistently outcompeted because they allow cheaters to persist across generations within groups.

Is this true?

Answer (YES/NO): NO